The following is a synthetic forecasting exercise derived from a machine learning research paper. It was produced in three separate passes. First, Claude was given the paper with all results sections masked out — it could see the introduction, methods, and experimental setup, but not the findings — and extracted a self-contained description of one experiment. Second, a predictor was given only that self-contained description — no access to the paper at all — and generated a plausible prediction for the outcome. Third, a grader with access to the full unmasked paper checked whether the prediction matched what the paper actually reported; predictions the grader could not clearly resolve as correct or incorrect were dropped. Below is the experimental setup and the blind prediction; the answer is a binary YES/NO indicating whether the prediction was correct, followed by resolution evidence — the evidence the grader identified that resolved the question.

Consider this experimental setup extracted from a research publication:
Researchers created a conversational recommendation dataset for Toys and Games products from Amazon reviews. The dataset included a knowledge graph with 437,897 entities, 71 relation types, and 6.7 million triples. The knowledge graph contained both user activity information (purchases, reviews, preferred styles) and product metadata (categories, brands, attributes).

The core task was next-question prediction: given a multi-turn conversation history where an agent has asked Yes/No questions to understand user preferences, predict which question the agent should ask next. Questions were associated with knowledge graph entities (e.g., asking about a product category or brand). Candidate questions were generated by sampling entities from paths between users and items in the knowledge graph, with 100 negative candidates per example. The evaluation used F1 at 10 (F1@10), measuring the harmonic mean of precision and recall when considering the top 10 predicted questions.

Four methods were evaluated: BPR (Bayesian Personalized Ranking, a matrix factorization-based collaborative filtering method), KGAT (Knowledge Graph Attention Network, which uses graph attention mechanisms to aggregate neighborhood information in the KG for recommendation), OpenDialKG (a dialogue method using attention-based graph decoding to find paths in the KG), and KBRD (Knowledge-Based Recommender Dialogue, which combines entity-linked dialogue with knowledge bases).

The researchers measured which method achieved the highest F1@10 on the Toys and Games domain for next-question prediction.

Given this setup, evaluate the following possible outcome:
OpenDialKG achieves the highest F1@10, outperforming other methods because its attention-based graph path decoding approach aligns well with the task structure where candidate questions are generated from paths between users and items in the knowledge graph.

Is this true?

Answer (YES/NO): NO